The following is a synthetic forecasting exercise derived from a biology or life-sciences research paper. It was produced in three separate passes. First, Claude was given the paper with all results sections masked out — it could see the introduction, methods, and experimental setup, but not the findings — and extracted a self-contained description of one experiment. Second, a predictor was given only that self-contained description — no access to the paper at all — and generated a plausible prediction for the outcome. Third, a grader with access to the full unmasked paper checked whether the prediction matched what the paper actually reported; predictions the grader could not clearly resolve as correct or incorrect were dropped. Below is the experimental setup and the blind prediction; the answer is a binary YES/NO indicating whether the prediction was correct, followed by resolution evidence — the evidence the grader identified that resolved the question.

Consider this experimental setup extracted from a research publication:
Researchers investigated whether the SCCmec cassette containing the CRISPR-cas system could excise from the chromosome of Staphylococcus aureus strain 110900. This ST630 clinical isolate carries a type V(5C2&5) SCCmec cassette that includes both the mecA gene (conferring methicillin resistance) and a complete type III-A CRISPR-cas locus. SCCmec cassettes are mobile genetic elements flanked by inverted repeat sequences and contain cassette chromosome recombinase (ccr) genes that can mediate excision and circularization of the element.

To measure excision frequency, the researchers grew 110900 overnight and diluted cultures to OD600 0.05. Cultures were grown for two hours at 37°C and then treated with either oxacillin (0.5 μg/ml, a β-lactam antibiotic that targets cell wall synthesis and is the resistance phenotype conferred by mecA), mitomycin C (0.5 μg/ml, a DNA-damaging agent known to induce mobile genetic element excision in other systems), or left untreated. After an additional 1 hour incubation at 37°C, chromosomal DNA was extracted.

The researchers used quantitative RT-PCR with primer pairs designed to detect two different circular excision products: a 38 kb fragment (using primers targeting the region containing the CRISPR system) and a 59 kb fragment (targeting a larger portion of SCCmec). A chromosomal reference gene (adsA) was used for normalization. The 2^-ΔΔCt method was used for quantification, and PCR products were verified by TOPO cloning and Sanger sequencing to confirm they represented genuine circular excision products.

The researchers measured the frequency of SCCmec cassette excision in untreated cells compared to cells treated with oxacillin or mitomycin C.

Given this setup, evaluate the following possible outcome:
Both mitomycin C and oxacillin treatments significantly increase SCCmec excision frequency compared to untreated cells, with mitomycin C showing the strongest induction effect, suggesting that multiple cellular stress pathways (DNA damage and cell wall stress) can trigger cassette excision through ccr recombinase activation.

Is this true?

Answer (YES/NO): NO